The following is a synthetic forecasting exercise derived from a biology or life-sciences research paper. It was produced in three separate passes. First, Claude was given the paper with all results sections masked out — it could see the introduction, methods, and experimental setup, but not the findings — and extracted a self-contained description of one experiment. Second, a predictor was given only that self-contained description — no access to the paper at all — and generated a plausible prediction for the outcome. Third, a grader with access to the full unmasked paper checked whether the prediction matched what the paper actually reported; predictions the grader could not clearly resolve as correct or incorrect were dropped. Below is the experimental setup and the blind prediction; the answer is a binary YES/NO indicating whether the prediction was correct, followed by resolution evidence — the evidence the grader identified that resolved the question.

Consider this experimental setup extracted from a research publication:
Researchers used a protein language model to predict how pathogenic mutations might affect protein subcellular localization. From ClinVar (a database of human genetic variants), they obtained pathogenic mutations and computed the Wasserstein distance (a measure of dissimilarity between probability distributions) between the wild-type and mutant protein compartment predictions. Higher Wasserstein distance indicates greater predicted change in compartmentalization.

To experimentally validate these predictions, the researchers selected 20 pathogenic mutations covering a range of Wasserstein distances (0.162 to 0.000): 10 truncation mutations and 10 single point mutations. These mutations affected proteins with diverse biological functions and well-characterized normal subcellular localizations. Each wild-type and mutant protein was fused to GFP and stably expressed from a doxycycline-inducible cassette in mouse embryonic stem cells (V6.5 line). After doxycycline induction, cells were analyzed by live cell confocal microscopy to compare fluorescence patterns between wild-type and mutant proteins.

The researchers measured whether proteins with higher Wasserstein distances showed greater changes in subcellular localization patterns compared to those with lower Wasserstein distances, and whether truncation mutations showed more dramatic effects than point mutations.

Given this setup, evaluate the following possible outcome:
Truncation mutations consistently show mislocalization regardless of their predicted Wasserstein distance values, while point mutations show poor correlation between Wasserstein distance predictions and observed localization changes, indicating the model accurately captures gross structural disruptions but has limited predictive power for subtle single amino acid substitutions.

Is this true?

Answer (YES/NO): NO